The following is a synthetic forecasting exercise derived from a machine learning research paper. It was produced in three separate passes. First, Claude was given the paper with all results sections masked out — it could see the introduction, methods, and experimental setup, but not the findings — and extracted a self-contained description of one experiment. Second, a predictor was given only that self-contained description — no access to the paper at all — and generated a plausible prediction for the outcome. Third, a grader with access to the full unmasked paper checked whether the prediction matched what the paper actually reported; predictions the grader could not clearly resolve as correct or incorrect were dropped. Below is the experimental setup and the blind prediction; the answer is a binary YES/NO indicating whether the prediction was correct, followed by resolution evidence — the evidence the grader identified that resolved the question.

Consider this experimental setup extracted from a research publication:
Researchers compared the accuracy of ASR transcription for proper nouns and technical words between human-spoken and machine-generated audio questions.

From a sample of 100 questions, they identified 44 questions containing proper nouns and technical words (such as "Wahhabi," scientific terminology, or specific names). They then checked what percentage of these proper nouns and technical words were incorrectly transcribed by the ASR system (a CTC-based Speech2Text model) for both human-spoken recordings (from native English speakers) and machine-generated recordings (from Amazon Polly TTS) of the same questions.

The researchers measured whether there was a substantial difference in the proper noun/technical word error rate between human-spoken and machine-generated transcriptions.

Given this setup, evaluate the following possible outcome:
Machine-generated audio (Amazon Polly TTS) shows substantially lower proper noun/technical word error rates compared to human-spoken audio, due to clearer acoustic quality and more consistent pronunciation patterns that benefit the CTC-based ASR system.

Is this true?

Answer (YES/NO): NO